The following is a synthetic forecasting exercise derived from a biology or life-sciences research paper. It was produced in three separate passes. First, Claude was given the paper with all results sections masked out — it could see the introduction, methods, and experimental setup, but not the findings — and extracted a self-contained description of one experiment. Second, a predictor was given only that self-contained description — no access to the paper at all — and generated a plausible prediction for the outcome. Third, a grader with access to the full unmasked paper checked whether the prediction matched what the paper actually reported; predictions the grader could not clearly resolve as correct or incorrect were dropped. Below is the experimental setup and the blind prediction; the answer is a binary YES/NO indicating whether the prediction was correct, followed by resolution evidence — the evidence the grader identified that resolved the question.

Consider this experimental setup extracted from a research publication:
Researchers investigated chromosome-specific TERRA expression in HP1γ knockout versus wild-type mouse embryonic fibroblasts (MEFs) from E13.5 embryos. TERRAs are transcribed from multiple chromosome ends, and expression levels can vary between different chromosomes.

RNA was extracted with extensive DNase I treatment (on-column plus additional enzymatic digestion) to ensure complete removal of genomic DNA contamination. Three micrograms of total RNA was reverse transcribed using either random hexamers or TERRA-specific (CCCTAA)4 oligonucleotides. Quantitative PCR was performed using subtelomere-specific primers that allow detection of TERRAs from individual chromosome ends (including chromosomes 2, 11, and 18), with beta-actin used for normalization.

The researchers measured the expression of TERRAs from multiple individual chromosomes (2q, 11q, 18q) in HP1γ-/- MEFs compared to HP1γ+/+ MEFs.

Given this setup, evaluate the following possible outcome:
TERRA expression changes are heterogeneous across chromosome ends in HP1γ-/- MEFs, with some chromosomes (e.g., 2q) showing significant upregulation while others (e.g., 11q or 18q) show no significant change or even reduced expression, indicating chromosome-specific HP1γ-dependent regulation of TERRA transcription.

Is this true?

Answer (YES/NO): NO